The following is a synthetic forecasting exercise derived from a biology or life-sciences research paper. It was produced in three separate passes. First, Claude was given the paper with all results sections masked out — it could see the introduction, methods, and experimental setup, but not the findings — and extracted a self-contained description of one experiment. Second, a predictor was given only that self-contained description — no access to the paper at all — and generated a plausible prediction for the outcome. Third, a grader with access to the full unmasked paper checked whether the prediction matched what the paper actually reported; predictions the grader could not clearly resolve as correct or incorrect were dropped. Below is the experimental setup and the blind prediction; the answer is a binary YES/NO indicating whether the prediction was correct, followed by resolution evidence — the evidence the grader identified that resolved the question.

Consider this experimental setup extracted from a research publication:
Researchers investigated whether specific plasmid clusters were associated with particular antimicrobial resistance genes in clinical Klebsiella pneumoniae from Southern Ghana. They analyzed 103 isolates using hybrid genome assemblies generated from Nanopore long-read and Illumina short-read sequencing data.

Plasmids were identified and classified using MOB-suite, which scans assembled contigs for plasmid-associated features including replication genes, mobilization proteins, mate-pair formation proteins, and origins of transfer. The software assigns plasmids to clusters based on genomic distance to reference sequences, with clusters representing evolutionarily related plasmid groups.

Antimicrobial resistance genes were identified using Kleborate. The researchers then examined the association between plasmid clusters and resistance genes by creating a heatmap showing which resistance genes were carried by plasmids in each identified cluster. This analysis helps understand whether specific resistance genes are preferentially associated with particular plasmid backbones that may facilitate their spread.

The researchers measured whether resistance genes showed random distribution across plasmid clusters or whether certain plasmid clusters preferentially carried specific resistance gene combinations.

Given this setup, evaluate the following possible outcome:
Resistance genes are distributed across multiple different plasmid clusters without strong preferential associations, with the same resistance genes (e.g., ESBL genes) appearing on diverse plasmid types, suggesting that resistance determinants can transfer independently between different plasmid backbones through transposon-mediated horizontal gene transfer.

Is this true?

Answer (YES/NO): NO